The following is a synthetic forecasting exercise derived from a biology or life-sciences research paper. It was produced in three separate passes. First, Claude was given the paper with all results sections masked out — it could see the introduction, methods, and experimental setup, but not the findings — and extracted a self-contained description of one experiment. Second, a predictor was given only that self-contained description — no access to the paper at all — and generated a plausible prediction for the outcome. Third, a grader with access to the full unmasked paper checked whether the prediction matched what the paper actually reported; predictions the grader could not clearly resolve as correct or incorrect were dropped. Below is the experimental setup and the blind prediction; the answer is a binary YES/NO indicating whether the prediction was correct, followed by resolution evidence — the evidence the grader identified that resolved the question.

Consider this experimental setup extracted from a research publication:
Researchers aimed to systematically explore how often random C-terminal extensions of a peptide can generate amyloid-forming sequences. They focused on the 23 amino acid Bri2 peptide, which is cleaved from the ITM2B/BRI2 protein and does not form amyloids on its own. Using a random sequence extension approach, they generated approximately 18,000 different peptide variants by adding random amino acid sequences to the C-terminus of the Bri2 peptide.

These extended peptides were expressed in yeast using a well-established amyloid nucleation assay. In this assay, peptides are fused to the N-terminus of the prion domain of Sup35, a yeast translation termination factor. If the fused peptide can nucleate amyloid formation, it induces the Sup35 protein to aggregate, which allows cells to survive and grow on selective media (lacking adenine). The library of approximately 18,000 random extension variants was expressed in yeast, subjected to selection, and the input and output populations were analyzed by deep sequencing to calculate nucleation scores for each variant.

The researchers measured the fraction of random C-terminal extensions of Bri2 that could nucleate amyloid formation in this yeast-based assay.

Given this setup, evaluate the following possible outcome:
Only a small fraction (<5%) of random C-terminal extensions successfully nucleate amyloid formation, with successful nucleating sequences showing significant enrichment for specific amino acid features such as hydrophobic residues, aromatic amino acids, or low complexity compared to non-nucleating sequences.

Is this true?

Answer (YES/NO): NO